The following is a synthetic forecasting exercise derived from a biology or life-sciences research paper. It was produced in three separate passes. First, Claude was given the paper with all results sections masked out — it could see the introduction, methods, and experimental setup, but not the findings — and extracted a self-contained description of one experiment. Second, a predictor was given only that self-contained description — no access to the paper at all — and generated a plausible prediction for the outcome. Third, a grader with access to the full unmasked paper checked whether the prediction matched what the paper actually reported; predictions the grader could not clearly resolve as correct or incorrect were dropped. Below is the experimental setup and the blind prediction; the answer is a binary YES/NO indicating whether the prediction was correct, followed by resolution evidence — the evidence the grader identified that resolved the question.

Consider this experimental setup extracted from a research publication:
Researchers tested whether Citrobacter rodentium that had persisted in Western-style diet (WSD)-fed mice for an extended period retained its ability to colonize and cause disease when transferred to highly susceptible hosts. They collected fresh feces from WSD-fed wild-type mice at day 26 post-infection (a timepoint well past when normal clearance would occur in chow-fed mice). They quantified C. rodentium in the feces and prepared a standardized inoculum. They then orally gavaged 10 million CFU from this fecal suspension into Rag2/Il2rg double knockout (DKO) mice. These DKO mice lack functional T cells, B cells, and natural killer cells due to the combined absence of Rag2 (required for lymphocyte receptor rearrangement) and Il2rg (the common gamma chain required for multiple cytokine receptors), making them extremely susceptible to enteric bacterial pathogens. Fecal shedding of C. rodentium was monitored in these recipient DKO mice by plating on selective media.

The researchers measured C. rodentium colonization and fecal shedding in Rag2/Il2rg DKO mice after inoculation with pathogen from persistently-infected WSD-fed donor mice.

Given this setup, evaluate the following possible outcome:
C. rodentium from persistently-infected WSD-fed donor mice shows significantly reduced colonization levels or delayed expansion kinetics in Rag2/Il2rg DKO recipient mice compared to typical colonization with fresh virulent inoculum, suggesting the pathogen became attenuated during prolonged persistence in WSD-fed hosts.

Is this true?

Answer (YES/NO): YES